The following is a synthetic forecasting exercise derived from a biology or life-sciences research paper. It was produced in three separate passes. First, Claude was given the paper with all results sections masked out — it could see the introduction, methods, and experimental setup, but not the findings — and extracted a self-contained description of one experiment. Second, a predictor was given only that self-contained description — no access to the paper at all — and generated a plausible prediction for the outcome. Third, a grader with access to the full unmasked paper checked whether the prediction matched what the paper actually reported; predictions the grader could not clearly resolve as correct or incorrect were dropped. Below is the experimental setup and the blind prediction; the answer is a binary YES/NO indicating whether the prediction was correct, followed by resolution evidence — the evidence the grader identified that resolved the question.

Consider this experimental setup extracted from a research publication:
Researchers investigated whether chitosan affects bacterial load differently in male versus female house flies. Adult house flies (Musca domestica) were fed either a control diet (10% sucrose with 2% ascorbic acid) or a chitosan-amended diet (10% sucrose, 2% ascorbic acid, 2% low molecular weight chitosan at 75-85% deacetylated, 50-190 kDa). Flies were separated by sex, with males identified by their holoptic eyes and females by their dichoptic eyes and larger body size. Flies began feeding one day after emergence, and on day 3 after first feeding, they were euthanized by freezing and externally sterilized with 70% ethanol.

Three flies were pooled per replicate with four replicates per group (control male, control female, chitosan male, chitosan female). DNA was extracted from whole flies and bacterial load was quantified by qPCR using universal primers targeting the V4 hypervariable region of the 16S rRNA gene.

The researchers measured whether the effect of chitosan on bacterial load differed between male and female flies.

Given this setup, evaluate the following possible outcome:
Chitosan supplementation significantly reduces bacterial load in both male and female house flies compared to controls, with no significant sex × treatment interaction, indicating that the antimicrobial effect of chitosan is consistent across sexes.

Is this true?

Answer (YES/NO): NO